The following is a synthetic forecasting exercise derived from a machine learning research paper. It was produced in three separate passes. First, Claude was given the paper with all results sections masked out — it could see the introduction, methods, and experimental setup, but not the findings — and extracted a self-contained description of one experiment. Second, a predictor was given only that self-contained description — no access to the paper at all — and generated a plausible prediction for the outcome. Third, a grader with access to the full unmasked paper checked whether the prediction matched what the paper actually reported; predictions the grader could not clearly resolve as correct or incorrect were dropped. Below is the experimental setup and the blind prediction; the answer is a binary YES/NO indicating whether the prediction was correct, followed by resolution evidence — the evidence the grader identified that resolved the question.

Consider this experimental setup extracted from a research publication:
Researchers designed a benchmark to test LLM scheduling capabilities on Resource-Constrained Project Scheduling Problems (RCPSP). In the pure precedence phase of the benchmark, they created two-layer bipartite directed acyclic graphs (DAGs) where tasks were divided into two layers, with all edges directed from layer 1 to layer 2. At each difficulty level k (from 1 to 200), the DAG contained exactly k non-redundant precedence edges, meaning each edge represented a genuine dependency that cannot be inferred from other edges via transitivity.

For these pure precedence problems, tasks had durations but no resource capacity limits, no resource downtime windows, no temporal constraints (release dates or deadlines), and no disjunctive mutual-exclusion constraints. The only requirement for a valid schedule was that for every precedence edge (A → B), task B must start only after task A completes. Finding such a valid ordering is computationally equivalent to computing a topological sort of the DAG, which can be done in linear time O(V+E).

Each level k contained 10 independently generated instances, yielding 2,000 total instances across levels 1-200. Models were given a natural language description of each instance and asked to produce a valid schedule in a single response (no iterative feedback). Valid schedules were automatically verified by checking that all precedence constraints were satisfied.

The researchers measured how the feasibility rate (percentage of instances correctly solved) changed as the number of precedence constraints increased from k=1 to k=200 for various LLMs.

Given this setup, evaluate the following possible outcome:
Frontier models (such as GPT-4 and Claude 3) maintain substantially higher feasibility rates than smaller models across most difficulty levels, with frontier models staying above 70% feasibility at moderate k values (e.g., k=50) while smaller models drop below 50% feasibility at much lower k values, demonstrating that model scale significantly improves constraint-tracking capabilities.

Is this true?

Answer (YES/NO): NO